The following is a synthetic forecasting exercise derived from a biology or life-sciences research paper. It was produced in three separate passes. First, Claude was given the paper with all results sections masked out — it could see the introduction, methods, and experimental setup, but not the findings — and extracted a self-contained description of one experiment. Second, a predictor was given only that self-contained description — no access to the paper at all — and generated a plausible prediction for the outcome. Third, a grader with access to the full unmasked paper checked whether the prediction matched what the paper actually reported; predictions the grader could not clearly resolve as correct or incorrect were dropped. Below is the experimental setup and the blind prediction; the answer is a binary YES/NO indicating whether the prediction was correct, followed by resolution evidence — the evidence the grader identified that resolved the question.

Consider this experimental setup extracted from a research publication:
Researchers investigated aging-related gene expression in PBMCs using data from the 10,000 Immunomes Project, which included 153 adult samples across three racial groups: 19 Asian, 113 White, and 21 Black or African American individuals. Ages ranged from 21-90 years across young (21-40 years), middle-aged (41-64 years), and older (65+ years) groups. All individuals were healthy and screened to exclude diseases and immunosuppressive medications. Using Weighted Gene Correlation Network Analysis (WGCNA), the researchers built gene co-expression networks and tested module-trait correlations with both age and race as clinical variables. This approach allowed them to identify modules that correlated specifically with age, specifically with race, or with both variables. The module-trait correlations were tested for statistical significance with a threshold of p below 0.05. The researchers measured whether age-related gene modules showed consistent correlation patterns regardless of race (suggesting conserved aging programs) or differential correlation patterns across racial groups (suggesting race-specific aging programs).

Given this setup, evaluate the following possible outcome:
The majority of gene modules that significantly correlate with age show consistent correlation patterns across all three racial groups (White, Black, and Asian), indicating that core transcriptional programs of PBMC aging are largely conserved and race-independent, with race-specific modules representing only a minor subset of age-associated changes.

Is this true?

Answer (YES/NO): NO